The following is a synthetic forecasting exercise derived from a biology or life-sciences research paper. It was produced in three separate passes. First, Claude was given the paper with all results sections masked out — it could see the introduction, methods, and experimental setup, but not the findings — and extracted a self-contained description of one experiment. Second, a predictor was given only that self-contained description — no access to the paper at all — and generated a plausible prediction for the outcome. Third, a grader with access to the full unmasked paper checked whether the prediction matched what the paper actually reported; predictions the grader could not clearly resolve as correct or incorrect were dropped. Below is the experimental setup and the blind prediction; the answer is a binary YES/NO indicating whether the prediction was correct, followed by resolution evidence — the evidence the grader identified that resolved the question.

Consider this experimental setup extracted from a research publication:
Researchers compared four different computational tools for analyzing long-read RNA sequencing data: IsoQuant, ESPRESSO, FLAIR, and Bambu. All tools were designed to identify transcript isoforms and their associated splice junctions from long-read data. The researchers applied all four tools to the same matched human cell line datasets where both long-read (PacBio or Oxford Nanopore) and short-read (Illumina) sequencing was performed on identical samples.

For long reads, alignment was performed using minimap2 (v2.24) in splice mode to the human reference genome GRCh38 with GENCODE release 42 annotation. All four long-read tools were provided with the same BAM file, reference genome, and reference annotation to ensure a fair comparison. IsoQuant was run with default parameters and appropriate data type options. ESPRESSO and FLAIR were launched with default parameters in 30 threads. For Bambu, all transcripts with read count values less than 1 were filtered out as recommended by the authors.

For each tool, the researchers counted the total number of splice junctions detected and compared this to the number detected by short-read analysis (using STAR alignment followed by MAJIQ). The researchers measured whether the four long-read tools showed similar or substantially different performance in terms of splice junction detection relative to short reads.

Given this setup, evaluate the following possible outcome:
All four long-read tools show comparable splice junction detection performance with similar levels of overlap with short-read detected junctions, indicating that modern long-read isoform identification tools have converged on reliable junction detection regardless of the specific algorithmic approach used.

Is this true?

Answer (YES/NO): NO